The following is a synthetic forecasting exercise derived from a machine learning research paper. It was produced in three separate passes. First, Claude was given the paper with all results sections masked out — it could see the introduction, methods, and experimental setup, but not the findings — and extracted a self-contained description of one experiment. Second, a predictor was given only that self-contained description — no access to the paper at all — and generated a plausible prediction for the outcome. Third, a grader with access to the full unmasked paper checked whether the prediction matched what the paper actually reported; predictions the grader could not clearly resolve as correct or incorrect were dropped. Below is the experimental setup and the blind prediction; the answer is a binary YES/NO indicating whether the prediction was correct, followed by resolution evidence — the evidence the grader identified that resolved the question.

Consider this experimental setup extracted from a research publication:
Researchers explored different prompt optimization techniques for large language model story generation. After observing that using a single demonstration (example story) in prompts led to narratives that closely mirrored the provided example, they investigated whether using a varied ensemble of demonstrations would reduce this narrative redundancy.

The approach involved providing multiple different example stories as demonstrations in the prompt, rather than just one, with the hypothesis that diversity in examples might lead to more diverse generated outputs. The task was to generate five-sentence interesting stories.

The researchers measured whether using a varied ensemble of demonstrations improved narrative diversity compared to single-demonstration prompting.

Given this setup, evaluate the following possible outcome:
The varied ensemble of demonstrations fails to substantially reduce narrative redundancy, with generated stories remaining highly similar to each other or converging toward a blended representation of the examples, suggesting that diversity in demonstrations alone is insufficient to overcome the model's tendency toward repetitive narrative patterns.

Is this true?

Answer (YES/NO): YES